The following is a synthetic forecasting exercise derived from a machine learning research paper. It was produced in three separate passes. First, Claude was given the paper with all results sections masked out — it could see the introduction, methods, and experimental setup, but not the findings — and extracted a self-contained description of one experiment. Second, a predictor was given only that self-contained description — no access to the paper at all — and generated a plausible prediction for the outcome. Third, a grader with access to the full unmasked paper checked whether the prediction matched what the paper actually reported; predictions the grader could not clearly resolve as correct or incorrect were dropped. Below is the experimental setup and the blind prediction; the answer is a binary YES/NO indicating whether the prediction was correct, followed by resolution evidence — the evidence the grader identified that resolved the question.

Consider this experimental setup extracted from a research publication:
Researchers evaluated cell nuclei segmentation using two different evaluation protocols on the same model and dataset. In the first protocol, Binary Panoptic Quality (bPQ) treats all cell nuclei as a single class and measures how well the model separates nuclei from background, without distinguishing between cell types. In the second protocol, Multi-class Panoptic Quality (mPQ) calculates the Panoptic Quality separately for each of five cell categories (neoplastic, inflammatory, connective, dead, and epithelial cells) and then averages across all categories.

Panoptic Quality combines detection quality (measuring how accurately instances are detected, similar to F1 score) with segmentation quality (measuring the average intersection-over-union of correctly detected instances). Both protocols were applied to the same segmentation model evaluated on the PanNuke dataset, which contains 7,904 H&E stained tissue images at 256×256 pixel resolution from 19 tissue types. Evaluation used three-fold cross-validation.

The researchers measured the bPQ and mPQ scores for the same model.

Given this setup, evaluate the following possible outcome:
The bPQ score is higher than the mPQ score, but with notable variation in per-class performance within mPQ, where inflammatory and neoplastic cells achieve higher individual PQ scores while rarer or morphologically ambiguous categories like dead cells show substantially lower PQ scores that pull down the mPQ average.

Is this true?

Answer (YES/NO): NO